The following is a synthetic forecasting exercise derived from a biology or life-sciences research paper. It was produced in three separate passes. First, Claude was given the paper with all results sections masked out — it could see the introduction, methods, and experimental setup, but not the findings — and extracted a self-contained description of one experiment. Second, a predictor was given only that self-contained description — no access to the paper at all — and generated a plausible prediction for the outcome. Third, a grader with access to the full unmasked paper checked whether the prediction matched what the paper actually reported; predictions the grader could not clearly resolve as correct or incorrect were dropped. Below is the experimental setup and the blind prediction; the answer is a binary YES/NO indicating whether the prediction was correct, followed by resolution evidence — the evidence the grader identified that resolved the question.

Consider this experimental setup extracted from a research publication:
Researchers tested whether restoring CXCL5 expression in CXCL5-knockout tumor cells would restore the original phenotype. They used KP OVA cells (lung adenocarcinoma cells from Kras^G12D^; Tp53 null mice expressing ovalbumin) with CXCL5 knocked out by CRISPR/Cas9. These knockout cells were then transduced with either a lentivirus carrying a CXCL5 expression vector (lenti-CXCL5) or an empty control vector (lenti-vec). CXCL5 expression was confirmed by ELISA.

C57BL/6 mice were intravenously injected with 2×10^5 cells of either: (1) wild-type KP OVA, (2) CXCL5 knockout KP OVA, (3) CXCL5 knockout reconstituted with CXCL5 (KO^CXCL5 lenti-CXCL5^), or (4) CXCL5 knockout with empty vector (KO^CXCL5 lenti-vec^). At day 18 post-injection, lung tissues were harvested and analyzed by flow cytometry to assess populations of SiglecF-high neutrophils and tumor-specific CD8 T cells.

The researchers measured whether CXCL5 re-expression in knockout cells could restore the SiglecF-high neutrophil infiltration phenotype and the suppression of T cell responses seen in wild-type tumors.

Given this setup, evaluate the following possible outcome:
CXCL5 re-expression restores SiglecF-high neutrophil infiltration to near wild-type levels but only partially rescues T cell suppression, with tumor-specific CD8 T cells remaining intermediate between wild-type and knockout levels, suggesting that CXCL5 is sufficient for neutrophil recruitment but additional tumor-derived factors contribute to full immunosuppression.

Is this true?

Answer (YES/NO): NO